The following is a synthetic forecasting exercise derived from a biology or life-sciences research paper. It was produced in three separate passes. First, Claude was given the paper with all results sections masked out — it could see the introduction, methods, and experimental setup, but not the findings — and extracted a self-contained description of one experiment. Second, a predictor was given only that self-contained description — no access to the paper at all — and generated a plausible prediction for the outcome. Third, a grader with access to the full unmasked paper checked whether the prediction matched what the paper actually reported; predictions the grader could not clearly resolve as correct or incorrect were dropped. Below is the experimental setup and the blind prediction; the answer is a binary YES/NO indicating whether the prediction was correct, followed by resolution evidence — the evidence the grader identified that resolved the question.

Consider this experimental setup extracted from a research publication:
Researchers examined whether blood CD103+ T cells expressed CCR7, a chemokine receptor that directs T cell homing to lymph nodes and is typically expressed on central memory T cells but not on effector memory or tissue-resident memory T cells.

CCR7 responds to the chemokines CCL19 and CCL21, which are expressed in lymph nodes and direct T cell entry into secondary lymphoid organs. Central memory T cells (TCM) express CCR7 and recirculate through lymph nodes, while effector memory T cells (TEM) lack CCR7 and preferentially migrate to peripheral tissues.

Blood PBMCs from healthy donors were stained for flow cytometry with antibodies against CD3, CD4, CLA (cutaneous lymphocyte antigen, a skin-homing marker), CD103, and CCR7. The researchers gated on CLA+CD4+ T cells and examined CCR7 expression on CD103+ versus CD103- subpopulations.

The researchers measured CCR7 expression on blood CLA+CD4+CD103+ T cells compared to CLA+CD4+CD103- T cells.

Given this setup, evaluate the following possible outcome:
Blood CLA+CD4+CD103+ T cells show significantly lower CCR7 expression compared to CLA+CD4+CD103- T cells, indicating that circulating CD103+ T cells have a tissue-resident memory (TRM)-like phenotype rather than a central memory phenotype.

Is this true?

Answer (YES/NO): YES